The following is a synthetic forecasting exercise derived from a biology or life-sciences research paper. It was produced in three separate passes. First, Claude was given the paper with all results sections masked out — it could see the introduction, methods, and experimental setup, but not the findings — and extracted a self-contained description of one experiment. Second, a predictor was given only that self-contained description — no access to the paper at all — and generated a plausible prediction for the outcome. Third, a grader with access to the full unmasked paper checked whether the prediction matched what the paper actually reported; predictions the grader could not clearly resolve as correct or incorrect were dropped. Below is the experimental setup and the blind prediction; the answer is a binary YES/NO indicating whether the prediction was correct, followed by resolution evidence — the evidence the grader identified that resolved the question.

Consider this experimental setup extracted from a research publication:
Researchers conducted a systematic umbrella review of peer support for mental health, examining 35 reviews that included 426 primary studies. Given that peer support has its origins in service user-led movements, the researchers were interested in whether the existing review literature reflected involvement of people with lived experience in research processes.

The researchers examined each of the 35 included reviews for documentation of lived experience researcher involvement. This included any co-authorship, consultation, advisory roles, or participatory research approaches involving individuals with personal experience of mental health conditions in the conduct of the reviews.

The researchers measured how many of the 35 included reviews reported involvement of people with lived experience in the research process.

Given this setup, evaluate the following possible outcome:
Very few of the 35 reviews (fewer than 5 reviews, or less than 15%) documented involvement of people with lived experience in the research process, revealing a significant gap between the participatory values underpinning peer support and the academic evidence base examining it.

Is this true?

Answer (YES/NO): YES